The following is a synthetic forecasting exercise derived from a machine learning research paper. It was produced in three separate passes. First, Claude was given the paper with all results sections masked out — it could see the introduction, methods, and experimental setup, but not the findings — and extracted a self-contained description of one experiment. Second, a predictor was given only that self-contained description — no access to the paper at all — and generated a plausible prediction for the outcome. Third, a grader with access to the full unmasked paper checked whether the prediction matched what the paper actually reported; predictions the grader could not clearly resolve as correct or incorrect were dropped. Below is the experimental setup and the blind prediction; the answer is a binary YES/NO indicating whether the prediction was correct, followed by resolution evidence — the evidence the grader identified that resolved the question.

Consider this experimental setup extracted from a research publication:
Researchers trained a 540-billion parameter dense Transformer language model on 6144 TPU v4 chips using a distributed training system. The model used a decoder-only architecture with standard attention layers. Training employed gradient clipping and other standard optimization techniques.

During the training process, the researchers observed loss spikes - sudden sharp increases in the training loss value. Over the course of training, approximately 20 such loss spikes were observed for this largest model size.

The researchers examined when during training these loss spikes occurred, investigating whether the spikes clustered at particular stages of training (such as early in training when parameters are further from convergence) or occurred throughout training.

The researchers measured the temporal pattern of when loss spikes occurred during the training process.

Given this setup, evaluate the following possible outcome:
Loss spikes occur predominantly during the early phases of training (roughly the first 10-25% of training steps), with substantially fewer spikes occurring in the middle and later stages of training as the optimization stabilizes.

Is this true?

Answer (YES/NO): NO